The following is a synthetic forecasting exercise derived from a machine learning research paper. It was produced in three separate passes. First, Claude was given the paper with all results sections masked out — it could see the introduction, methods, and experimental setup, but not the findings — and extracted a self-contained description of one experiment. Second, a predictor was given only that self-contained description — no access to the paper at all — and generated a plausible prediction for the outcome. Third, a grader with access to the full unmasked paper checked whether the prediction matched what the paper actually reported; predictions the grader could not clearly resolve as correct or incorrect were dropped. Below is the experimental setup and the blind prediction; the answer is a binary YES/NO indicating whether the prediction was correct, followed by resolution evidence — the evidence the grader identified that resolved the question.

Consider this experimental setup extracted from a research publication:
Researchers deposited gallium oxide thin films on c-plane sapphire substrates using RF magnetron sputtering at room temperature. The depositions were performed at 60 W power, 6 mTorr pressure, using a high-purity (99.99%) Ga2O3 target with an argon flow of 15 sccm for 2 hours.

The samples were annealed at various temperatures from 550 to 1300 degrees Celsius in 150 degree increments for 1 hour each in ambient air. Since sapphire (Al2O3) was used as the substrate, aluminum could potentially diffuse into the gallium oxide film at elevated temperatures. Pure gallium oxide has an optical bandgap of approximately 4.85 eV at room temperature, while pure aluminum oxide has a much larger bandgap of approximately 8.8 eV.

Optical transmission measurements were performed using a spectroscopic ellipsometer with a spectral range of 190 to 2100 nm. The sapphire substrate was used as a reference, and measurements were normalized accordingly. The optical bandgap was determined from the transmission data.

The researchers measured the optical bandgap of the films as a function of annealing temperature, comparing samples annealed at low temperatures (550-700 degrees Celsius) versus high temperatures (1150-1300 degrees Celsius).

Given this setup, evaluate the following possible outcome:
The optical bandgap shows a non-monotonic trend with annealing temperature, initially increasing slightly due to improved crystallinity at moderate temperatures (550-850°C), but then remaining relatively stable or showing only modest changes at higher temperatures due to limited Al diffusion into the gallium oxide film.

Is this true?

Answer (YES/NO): NO